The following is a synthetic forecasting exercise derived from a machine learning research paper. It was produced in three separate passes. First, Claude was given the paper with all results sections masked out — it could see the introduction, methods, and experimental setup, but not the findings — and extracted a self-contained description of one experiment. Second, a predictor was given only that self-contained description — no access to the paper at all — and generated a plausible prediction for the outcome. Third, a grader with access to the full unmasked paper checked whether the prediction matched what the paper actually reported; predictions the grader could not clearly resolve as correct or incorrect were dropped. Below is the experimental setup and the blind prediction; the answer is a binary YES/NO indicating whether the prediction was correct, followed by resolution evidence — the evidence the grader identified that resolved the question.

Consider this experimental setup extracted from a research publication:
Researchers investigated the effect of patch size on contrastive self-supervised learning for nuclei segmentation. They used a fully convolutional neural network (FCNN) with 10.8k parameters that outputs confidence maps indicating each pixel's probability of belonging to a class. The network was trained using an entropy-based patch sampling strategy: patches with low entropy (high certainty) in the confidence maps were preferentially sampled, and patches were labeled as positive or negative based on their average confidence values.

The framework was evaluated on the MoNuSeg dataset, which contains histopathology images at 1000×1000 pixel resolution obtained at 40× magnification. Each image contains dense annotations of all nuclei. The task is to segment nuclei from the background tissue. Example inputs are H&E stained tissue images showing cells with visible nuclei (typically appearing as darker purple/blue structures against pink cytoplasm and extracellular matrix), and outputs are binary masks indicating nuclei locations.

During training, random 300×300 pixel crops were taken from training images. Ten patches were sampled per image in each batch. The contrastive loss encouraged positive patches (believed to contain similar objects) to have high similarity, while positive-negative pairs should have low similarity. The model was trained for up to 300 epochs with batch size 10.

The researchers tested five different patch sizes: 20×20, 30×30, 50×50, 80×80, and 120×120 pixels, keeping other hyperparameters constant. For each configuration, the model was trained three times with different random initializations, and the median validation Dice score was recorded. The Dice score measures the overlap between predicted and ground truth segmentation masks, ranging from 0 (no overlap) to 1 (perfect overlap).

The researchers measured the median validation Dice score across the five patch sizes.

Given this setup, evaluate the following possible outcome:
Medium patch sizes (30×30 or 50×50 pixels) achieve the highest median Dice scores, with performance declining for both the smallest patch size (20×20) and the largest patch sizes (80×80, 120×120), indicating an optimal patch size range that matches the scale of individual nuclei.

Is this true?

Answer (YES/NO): NO